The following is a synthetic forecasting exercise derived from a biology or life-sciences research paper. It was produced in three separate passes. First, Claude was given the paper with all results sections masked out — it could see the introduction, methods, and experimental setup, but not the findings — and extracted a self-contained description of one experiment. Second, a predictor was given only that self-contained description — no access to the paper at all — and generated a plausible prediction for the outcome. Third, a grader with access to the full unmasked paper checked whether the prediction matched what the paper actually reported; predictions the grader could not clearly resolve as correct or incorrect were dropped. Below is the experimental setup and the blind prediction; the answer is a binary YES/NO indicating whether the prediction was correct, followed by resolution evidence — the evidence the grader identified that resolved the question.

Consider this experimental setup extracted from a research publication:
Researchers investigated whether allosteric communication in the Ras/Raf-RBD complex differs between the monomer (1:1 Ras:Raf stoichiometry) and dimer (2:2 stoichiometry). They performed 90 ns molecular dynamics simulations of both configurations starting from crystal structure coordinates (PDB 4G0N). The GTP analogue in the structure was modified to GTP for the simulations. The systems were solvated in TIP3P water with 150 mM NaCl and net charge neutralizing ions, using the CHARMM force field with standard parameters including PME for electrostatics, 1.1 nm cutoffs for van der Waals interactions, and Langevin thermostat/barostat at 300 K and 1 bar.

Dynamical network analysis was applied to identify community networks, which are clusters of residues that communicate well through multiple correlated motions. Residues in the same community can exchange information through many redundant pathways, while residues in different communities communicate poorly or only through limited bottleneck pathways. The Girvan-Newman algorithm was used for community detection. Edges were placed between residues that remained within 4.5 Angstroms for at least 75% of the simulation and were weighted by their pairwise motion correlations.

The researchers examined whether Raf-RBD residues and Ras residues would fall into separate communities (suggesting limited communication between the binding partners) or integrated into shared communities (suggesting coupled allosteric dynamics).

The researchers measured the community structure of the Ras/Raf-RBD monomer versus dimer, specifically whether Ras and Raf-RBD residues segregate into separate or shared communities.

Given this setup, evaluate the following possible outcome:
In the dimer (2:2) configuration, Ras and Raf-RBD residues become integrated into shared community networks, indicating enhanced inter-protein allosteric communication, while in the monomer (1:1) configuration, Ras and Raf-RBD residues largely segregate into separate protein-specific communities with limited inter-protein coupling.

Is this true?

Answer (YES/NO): YES